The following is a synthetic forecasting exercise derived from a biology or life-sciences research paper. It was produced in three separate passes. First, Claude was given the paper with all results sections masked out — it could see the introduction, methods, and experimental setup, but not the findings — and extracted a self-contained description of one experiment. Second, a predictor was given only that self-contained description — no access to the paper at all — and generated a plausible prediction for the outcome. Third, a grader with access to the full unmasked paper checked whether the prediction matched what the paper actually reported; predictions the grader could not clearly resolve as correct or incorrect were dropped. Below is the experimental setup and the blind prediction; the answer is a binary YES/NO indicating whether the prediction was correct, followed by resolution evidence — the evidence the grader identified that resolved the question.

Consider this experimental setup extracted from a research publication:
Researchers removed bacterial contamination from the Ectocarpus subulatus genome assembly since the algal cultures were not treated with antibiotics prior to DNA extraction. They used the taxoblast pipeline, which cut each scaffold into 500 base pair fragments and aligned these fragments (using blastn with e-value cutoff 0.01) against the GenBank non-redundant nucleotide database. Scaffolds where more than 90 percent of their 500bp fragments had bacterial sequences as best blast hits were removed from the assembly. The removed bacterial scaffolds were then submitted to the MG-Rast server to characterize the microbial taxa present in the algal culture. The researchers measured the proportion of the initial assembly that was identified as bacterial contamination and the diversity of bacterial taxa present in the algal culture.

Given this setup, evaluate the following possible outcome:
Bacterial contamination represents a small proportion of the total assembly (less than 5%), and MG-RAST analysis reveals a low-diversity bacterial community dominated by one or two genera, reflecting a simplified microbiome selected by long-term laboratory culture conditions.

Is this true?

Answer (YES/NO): NO